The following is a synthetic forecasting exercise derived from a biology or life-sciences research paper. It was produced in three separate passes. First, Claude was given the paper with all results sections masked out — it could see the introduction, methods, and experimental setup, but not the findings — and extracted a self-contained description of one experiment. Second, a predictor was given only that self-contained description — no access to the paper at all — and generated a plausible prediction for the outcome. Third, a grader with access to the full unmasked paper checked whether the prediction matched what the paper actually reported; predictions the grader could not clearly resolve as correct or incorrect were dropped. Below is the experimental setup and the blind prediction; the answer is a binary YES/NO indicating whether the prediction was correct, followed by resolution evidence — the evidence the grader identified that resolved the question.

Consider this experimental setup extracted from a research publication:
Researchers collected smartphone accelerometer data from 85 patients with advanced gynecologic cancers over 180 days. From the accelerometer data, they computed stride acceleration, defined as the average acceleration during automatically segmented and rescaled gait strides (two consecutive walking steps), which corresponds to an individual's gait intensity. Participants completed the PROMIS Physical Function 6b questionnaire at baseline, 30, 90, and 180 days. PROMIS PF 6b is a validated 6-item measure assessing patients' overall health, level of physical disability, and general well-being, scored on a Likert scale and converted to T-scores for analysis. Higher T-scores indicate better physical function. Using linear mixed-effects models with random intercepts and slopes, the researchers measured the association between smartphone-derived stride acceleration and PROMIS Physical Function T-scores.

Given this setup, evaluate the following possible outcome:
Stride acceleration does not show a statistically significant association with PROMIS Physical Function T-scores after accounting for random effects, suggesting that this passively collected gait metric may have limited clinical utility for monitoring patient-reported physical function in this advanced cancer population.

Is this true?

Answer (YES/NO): NO